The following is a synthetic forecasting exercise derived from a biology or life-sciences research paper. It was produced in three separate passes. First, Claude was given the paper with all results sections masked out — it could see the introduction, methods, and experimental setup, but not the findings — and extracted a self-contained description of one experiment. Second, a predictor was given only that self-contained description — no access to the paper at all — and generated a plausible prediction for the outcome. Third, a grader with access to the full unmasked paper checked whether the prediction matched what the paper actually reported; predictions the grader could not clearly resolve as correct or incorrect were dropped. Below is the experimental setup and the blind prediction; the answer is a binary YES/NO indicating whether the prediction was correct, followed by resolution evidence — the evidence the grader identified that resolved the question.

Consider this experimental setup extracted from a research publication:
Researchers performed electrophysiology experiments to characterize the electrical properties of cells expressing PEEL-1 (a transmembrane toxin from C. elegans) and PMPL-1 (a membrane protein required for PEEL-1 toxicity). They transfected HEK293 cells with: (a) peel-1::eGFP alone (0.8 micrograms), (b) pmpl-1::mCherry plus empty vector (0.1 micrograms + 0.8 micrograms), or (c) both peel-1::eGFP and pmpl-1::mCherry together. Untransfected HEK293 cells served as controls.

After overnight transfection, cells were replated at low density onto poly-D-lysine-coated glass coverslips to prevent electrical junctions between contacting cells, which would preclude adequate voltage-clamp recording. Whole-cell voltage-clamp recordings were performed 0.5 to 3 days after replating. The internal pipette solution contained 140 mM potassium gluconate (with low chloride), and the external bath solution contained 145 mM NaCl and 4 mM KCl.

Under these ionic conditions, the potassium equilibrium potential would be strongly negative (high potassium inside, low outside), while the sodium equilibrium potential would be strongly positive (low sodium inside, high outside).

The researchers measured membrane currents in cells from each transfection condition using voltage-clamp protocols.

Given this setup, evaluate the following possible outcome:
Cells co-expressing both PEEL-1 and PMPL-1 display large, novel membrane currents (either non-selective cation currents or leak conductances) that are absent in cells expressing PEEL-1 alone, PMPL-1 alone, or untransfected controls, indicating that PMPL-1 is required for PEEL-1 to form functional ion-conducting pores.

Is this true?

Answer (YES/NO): YES